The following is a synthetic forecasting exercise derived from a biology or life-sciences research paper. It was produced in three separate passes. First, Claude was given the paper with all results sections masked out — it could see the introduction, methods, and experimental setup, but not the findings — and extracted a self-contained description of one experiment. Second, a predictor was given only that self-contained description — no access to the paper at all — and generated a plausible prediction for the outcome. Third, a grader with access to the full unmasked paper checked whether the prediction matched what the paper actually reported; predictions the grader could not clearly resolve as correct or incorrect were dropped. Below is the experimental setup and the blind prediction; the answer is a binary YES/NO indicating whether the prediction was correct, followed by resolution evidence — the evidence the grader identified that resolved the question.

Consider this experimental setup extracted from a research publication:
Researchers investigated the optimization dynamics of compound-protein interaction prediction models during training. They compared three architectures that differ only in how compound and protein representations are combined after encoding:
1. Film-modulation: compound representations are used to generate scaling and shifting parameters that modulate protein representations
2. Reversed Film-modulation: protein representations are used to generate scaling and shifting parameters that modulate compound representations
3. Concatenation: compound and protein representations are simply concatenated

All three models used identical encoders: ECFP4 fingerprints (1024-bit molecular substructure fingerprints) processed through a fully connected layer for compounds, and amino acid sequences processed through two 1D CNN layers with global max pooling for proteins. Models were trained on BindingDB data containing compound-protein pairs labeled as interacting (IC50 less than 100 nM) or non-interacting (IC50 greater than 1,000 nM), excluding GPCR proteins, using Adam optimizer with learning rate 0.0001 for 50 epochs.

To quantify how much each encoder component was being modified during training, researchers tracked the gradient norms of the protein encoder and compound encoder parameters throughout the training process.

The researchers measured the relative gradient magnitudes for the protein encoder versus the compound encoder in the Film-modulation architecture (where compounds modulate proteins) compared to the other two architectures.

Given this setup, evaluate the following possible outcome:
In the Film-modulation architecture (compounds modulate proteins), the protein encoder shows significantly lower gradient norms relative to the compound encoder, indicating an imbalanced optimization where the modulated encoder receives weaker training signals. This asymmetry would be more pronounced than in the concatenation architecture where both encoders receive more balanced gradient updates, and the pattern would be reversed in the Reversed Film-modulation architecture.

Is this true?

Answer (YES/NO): NO